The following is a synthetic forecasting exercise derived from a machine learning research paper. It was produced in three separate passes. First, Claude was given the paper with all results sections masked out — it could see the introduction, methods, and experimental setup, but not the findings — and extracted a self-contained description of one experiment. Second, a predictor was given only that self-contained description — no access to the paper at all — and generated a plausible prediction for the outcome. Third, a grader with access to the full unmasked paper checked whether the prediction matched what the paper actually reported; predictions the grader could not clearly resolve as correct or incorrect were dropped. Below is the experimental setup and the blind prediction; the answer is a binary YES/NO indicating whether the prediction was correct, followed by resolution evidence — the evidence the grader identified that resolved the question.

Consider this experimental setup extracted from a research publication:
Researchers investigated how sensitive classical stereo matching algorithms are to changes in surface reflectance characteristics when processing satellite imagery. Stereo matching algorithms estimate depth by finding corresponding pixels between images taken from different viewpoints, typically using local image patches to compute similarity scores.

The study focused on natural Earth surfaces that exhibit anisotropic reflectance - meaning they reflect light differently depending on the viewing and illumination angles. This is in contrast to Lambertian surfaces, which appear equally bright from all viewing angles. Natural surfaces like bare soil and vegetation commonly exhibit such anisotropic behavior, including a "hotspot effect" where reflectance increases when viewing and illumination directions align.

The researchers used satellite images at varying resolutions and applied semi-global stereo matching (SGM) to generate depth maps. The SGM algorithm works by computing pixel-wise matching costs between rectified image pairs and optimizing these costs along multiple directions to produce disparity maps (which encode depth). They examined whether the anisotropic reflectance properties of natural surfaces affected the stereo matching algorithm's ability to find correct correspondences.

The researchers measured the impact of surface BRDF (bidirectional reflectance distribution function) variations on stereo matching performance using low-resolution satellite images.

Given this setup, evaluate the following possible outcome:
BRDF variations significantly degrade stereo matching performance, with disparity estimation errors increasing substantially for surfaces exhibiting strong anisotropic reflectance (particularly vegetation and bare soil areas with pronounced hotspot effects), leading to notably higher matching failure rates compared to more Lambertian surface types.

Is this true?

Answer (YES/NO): NO